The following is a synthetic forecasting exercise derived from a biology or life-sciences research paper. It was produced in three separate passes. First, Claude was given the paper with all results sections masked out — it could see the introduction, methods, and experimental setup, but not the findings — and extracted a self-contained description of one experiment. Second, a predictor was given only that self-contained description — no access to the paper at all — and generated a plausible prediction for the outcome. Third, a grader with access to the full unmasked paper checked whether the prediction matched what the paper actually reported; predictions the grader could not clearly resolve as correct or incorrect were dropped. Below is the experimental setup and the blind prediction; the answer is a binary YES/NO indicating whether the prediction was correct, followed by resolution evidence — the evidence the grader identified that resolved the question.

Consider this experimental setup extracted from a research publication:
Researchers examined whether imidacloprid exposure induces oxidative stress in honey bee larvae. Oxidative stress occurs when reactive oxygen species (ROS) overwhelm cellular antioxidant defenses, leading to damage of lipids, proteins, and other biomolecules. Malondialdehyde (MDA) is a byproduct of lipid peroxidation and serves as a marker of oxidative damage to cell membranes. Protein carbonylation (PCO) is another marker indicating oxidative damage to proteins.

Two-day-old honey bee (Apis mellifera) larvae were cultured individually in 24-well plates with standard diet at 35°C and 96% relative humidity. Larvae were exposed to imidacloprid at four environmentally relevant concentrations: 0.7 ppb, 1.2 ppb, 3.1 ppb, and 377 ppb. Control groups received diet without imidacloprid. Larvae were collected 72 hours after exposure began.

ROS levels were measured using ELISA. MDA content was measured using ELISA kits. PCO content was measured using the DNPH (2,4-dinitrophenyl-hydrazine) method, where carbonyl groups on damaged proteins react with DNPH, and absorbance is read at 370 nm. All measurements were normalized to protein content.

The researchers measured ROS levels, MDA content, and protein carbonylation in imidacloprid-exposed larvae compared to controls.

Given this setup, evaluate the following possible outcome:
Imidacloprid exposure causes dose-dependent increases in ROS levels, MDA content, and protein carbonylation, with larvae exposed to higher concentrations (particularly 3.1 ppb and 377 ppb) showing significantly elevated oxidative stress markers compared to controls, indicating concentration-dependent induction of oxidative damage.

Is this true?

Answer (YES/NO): NO